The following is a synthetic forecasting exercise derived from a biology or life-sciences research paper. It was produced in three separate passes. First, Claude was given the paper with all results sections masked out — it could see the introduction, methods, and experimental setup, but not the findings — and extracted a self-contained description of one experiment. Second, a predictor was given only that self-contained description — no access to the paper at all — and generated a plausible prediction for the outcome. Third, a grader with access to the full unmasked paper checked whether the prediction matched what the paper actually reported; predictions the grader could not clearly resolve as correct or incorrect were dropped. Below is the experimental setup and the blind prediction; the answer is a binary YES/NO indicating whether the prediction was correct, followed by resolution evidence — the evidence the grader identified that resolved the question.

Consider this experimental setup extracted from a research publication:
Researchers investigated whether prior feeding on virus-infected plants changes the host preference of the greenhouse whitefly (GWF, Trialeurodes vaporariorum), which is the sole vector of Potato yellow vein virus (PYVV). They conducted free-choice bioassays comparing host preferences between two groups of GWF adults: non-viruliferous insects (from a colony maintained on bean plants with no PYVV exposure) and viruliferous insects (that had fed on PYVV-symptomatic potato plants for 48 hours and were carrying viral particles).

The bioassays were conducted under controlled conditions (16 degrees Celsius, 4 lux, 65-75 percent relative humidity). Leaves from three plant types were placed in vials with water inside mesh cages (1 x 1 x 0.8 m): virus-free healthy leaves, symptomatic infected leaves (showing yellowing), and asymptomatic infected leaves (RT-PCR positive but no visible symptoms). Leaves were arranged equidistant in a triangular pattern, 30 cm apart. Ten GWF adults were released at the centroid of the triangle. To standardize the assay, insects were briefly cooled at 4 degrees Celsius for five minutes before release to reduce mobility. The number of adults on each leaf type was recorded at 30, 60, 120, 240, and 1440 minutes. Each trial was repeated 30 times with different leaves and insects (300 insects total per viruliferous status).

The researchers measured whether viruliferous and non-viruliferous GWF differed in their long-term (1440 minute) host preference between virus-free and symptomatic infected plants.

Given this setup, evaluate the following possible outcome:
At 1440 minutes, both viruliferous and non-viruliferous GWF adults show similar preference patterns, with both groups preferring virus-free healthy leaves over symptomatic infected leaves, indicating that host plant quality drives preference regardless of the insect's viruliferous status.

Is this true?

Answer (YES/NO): NO